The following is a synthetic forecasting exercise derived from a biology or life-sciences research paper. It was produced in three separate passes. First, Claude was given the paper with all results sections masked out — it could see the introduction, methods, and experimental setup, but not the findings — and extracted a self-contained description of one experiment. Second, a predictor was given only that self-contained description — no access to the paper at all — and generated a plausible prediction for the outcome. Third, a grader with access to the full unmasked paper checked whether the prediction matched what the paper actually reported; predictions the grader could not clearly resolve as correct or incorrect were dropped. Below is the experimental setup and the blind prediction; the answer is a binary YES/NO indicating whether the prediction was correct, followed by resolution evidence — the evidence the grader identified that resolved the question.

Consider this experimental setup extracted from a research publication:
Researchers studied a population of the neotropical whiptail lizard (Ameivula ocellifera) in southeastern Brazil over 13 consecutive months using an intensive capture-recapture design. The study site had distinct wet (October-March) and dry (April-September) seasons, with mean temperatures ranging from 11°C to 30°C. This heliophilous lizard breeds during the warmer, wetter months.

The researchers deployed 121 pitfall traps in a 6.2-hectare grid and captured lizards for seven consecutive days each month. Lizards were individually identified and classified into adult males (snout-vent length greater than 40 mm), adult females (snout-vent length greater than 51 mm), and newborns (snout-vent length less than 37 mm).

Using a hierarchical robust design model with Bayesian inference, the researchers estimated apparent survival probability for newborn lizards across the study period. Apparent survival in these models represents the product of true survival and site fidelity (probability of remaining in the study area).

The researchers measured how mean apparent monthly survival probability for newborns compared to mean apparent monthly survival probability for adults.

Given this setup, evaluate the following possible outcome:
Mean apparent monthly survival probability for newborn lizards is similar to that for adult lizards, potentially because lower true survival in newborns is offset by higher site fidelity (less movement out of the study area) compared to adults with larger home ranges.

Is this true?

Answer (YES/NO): NO